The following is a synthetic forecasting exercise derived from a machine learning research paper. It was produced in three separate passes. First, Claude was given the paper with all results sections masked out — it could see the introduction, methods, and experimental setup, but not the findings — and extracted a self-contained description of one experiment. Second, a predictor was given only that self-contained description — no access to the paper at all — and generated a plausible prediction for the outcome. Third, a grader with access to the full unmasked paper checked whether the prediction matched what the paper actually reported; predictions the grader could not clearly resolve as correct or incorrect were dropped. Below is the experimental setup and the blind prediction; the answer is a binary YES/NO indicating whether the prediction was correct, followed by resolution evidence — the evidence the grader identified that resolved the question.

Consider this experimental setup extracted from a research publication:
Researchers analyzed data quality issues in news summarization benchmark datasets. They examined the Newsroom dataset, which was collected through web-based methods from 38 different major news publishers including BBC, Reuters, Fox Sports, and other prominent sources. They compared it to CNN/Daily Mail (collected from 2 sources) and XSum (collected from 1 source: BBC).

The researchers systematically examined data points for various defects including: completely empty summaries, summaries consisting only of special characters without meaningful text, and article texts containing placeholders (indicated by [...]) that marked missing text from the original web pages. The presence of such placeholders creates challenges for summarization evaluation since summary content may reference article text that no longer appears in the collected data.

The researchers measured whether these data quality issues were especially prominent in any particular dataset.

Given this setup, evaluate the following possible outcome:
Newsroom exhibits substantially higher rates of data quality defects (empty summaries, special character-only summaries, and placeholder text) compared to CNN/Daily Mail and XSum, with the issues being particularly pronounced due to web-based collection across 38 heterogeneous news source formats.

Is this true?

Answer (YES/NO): YES